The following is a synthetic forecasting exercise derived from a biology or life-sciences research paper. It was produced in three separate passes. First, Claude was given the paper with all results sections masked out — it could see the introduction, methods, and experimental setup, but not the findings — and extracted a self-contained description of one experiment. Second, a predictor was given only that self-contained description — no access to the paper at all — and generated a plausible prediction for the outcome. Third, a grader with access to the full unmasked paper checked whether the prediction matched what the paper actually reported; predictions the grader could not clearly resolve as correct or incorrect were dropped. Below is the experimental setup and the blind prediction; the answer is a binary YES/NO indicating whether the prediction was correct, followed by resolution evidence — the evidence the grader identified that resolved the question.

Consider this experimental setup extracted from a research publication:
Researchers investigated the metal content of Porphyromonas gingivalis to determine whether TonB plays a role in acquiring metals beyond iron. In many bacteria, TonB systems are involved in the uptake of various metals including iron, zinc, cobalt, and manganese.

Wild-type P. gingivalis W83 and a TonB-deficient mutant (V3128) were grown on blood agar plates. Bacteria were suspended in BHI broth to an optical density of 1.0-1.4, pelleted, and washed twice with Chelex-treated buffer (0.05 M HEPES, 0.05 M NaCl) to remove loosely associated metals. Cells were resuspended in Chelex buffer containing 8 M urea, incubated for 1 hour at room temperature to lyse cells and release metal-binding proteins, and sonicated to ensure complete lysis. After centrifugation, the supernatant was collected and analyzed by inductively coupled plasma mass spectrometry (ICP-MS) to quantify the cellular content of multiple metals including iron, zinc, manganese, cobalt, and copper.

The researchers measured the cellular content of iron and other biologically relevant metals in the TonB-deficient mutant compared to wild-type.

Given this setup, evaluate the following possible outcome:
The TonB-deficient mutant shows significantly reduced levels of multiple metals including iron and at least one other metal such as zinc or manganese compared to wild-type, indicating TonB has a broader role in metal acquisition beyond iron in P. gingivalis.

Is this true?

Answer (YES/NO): NO